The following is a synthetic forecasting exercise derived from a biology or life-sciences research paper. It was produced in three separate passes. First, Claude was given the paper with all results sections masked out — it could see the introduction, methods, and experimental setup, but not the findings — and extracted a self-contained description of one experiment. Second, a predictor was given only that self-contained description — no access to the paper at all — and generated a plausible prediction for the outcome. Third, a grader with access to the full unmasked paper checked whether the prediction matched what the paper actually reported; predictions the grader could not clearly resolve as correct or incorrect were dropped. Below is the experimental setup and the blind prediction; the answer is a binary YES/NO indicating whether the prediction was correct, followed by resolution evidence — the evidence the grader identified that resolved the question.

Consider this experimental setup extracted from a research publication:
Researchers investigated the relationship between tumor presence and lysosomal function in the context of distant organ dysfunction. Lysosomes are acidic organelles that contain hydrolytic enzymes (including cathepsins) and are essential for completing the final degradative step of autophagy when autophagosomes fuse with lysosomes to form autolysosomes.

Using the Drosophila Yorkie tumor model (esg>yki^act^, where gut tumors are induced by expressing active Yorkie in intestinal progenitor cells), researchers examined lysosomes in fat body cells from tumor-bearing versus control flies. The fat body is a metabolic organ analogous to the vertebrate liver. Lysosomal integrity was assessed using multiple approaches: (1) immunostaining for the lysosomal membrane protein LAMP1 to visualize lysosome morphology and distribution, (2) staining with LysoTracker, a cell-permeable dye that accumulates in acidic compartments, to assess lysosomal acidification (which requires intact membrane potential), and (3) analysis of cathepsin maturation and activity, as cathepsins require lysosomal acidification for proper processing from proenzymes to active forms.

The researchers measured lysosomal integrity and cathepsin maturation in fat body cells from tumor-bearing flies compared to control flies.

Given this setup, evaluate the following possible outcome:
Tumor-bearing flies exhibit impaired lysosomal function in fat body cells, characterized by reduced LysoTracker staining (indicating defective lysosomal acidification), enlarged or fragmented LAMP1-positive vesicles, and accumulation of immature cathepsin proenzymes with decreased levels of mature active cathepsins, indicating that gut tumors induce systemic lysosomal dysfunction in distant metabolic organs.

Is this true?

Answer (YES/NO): NO